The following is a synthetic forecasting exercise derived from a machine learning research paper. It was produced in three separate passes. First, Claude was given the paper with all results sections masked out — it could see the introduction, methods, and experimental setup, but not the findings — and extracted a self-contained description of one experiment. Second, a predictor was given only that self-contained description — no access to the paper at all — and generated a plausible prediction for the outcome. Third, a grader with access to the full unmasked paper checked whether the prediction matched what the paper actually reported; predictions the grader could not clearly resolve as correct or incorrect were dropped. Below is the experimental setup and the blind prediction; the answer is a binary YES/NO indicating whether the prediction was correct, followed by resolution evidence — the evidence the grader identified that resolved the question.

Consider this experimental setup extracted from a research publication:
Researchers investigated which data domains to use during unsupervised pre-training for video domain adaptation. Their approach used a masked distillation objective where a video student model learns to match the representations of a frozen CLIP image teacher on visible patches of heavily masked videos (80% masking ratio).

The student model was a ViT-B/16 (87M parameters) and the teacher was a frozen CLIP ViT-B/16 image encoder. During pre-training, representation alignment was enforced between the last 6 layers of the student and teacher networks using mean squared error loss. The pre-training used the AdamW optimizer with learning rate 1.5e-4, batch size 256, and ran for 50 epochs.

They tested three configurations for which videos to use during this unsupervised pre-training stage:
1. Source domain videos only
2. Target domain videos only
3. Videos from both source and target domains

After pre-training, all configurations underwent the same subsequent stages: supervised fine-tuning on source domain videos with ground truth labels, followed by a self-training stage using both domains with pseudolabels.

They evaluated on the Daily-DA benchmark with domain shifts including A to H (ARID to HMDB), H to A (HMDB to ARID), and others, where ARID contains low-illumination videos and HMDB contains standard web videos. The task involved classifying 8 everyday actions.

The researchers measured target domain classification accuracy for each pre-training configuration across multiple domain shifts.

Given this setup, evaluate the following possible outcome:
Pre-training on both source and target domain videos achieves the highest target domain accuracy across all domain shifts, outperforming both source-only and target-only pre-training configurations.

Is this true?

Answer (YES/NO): NO